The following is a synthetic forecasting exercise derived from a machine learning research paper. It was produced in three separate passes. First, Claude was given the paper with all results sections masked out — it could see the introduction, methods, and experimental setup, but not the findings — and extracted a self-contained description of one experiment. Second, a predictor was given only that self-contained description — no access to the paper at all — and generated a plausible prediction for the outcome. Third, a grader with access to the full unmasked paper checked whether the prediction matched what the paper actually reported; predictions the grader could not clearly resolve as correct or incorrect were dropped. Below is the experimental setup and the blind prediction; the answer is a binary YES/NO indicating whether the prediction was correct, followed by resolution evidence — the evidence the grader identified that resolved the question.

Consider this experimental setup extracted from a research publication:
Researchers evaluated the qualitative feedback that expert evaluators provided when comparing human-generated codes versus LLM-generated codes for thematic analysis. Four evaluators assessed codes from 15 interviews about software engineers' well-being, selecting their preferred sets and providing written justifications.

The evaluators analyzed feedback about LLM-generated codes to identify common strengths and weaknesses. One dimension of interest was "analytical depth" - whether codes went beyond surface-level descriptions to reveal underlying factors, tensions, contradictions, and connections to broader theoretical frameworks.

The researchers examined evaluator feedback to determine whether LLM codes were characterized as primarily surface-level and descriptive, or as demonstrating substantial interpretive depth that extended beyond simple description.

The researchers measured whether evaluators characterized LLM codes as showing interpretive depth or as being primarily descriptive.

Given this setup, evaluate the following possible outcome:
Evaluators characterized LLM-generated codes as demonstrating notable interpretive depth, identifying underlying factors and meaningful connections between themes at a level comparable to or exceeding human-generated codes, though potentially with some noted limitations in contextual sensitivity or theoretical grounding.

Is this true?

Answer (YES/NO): YES